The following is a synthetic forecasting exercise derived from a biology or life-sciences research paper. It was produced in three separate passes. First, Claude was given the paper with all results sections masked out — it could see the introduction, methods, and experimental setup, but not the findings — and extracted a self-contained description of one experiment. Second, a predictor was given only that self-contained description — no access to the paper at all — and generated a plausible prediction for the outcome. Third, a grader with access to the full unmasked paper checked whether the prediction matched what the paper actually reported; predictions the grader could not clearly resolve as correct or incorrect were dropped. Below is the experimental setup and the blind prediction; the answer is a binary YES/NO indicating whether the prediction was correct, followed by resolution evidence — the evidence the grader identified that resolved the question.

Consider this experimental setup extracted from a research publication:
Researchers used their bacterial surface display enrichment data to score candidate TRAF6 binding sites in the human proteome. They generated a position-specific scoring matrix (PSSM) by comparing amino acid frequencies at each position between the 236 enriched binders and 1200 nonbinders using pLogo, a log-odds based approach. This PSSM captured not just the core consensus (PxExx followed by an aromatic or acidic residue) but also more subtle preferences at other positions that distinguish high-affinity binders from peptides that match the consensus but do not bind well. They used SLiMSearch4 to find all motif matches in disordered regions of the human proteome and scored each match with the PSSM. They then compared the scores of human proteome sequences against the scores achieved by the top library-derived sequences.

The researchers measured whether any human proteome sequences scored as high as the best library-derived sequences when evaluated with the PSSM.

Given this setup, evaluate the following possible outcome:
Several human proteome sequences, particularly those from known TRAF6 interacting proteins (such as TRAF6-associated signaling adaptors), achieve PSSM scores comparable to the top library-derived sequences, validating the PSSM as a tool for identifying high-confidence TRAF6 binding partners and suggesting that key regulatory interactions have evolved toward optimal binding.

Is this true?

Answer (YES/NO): NO